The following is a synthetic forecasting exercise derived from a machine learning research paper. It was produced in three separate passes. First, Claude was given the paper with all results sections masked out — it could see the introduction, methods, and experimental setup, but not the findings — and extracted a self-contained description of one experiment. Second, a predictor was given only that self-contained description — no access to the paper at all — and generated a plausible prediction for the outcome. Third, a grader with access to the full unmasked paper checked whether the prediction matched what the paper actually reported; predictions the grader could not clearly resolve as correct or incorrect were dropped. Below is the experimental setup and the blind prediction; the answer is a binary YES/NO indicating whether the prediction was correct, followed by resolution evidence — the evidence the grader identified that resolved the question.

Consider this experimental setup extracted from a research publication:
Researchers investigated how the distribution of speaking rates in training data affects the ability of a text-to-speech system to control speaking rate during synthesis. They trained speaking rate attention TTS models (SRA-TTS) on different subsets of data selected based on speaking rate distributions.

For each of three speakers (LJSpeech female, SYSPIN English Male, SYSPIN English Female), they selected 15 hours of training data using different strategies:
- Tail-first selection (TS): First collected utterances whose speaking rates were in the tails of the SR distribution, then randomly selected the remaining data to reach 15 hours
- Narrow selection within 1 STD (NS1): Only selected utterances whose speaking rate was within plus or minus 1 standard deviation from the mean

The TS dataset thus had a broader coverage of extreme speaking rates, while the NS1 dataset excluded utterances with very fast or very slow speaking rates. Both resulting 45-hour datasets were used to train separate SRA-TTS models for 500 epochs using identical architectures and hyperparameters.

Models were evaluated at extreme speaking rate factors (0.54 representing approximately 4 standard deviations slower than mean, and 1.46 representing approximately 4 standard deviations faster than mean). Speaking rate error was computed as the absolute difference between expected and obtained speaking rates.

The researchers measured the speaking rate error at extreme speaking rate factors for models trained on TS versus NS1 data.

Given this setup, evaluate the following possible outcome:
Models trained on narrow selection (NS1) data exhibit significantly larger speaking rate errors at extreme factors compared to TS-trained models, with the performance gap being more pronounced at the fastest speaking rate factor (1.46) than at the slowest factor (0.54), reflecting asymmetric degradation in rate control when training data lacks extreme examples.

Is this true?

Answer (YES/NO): NO